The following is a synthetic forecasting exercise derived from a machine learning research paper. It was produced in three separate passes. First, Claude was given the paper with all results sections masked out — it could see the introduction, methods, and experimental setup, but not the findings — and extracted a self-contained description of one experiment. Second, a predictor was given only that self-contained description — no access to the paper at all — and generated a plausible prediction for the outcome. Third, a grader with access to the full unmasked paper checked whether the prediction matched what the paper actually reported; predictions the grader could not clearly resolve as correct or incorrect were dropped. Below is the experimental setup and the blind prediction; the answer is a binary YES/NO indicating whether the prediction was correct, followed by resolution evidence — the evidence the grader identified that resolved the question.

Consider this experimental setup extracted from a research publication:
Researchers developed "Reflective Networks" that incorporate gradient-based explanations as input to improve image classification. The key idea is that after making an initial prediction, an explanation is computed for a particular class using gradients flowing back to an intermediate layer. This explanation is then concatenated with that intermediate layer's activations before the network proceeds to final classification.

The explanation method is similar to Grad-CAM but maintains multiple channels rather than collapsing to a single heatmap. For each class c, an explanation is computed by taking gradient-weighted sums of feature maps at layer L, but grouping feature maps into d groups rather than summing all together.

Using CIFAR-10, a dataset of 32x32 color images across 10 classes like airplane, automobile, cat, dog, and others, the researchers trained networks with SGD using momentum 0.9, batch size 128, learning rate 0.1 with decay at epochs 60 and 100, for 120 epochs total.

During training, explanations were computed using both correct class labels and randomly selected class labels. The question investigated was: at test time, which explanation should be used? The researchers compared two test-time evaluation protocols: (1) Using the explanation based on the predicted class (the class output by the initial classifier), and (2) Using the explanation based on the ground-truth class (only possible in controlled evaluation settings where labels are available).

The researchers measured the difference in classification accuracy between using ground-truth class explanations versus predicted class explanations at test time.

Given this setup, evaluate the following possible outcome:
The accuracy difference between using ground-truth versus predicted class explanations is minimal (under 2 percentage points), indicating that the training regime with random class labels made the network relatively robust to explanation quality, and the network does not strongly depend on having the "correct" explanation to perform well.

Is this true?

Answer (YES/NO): NO